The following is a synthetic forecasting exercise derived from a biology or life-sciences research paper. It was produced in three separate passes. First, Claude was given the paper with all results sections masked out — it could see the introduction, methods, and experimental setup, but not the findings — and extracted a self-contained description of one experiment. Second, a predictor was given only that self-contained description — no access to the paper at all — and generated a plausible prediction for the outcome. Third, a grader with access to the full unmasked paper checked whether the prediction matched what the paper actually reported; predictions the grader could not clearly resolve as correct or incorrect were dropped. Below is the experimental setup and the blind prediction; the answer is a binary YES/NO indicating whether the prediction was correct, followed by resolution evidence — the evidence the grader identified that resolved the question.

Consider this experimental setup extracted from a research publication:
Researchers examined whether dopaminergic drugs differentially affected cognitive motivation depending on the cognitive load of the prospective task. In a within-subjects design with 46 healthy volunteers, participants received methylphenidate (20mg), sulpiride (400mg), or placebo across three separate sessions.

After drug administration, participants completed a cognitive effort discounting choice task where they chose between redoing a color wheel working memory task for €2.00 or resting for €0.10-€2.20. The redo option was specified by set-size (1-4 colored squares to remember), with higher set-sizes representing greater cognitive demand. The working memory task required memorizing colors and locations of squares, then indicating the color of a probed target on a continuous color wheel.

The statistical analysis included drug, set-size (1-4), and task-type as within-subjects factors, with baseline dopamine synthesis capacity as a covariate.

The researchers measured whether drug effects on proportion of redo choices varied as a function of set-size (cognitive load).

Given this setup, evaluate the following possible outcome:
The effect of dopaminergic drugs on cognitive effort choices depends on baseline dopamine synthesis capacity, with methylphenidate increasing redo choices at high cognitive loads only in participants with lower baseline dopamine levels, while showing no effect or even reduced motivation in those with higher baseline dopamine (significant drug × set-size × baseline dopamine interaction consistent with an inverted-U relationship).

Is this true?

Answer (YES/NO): NO